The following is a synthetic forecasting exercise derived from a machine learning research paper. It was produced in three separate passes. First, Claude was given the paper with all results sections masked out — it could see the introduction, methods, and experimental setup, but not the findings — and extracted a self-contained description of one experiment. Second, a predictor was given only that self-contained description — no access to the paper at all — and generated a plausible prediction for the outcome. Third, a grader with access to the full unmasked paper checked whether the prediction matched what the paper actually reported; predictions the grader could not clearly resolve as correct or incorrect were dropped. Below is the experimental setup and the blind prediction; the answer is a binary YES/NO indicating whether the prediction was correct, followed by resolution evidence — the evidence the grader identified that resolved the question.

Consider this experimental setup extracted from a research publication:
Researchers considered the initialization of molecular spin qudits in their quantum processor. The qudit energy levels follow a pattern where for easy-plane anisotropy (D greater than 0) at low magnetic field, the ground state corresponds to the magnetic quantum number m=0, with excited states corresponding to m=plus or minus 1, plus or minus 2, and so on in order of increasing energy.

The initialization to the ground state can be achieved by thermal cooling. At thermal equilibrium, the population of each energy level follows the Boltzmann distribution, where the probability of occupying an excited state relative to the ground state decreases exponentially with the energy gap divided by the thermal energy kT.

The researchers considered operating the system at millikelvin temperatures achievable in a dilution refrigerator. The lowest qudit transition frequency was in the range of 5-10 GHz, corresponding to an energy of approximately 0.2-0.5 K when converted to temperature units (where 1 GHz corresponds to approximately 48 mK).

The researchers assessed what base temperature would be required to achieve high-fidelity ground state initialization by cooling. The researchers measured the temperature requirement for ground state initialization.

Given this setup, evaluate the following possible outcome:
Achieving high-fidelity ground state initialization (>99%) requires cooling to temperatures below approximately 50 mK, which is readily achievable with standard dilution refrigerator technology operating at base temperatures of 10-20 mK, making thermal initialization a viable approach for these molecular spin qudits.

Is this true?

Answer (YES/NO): NO